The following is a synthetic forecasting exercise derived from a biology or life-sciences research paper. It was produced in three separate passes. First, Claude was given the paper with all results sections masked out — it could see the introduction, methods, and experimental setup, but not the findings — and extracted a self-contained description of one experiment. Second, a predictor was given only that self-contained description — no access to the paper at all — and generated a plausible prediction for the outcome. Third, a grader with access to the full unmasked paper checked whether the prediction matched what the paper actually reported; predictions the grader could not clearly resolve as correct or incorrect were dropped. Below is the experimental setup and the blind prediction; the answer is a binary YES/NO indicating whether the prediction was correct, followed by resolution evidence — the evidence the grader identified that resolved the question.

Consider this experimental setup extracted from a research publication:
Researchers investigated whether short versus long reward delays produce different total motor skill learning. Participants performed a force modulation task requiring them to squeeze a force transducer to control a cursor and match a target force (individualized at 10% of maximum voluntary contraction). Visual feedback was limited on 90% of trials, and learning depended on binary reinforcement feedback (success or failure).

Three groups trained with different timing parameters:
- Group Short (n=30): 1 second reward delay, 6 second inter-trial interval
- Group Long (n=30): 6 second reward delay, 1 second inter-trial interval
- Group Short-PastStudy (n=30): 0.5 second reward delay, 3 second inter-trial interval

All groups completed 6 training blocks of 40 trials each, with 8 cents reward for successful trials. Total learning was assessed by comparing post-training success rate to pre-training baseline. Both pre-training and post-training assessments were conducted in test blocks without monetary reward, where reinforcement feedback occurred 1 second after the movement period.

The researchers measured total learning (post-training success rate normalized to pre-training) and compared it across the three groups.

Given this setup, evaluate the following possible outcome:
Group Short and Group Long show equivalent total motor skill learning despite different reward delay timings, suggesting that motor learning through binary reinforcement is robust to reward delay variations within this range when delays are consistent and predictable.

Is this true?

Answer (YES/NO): NO